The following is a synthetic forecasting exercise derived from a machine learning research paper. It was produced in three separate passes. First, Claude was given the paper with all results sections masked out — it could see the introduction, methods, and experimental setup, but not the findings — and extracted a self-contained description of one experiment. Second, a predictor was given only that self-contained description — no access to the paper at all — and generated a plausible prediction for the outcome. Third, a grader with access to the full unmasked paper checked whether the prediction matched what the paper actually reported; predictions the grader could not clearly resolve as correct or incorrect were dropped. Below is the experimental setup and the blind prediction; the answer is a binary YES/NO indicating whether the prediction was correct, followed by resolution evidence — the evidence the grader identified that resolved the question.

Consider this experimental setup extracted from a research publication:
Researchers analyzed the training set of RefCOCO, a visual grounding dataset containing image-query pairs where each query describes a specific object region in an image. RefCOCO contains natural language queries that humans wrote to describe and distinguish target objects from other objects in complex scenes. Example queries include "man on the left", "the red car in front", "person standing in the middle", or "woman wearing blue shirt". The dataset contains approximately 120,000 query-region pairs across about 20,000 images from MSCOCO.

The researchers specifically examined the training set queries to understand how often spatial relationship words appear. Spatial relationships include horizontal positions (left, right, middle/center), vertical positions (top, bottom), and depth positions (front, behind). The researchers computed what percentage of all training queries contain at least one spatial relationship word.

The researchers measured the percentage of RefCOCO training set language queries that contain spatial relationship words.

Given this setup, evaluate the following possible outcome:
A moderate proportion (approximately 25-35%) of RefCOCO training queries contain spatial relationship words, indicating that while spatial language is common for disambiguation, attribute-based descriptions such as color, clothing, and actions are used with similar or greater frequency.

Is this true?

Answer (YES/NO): NO